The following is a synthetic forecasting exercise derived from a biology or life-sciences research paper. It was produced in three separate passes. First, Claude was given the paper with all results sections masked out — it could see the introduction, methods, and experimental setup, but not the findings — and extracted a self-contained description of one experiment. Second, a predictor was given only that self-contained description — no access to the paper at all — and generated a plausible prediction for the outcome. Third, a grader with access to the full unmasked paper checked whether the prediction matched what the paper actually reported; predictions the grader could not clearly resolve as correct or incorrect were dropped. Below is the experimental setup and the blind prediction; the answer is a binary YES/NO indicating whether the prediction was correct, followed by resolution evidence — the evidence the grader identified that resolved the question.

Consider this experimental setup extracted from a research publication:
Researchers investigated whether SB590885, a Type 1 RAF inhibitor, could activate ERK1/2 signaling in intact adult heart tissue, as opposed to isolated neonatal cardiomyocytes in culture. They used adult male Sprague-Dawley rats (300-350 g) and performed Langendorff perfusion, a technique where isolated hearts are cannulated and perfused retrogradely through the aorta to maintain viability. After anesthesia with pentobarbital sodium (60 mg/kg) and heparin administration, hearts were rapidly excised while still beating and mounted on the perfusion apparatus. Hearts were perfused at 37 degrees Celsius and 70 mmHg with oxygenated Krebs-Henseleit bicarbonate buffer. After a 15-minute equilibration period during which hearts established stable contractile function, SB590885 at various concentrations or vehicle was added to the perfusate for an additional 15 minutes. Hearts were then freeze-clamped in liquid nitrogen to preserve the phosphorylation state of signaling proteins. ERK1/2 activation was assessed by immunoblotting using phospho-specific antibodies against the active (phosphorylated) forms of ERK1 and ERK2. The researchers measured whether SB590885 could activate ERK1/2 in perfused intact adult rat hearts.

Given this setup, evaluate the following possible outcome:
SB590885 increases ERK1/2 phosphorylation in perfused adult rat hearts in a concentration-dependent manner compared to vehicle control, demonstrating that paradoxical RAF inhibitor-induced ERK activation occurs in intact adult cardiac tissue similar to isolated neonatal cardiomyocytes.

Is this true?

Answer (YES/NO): NO